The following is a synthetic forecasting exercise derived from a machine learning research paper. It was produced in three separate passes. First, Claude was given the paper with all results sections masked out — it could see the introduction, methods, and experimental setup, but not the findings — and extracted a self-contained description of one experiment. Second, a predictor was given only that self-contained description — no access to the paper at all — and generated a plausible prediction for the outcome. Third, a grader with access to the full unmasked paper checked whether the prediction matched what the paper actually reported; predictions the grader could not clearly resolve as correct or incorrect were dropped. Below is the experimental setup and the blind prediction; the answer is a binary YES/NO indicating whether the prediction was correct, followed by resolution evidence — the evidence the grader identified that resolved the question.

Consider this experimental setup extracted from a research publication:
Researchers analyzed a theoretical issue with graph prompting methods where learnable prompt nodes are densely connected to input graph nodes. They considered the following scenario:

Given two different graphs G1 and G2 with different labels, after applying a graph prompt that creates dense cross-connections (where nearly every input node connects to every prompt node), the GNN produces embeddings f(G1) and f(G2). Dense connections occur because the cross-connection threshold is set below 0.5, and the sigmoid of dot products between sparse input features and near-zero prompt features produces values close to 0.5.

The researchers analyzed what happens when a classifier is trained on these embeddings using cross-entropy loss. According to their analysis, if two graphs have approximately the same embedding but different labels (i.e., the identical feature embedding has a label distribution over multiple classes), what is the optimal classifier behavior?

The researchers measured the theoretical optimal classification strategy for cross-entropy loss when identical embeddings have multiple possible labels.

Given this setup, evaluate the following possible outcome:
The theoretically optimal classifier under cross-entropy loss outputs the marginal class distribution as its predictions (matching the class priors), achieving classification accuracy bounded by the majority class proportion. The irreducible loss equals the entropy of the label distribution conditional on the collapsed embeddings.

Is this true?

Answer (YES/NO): YES